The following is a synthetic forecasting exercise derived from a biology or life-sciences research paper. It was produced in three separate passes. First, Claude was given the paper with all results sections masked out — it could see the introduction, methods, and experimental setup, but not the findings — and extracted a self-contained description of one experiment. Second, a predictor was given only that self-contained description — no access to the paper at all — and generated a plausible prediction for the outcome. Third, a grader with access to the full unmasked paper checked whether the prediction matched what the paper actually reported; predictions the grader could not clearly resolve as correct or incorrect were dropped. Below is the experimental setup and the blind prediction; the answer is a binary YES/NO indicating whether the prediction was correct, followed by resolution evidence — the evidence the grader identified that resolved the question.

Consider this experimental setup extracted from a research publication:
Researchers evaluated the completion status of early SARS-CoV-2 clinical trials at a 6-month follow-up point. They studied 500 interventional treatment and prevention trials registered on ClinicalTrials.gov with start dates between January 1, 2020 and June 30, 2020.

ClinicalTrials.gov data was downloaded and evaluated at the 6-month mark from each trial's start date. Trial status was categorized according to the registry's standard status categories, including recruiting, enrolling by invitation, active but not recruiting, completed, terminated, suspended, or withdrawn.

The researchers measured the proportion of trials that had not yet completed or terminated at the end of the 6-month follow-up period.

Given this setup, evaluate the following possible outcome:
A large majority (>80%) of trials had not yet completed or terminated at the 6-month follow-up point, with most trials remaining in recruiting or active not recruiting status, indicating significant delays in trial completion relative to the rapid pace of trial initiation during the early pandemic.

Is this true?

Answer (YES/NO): YES